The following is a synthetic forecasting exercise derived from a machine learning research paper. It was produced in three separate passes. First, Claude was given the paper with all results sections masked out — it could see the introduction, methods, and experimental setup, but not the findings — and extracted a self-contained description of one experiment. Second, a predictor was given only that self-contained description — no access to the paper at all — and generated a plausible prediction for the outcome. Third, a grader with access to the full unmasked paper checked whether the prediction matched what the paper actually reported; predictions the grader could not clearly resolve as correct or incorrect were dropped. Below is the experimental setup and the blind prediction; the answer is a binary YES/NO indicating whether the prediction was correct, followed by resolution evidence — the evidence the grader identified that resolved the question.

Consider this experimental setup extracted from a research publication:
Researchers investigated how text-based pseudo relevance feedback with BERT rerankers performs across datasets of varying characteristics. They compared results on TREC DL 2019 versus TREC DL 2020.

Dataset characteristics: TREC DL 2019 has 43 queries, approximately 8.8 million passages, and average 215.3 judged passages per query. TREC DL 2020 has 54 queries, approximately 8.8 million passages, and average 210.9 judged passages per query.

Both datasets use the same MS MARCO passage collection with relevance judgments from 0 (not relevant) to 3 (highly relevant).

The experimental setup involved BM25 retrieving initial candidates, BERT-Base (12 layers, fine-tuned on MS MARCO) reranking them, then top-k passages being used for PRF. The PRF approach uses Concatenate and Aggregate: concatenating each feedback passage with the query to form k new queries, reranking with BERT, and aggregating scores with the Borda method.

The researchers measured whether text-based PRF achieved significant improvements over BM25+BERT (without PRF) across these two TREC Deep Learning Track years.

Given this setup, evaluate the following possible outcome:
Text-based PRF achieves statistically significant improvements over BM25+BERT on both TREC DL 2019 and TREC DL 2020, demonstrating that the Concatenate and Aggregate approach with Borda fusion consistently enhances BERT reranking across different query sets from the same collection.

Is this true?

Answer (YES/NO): NO